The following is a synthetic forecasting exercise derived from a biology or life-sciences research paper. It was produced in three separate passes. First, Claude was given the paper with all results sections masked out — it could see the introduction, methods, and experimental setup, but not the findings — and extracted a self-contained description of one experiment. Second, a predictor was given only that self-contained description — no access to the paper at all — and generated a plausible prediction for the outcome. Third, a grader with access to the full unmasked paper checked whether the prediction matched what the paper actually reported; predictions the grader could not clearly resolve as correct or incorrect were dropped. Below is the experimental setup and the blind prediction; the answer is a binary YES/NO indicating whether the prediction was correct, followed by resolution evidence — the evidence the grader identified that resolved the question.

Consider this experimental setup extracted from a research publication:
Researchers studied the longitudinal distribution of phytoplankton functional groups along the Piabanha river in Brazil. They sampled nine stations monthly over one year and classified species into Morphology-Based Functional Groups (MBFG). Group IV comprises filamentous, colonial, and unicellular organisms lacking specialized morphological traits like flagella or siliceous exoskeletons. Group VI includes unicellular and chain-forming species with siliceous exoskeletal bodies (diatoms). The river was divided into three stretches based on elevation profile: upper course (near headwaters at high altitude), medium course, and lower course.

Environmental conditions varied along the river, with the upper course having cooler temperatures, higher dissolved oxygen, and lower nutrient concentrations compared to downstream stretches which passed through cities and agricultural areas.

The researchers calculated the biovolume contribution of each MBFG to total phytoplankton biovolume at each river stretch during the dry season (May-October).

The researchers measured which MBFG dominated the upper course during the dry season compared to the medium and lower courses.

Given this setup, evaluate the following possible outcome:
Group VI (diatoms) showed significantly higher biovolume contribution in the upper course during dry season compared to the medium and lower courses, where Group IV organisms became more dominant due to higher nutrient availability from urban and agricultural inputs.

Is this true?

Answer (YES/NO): NO